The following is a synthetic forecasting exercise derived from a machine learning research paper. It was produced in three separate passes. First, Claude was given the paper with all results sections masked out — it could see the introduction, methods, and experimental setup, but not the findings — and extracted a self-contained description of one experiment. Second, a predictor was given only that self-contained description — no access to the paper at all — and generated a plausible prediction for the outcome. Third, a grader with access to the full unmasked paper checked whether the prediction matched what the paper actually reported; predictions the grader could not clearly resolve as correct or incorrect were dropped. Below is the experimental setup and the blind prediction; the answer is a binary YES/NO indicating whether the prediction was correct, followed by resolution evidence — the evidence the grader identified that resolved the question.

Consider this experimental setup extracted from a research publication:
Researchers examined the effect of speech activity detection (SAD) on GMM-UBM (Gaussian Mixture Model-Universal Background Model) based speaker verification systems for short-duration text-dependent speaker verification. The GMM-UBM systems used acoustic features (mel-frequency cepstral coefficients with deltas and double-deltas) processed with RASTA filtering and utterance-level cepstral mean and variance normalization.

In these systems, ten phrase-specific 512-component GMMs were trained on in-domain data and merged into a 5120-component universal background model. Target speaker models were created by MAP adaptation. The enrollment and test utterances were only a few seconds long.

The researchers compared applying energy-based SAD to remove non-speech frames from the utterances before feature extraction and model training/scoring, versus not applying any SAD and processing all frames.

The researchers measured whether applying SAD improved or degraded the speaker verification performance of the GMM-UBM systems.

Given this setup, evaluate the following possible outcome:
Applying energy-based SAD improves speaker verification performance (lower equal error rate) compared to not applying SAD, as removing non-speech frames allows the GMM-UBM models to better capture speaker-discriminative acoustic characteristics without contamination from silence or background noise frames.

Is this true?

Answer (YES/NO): NO